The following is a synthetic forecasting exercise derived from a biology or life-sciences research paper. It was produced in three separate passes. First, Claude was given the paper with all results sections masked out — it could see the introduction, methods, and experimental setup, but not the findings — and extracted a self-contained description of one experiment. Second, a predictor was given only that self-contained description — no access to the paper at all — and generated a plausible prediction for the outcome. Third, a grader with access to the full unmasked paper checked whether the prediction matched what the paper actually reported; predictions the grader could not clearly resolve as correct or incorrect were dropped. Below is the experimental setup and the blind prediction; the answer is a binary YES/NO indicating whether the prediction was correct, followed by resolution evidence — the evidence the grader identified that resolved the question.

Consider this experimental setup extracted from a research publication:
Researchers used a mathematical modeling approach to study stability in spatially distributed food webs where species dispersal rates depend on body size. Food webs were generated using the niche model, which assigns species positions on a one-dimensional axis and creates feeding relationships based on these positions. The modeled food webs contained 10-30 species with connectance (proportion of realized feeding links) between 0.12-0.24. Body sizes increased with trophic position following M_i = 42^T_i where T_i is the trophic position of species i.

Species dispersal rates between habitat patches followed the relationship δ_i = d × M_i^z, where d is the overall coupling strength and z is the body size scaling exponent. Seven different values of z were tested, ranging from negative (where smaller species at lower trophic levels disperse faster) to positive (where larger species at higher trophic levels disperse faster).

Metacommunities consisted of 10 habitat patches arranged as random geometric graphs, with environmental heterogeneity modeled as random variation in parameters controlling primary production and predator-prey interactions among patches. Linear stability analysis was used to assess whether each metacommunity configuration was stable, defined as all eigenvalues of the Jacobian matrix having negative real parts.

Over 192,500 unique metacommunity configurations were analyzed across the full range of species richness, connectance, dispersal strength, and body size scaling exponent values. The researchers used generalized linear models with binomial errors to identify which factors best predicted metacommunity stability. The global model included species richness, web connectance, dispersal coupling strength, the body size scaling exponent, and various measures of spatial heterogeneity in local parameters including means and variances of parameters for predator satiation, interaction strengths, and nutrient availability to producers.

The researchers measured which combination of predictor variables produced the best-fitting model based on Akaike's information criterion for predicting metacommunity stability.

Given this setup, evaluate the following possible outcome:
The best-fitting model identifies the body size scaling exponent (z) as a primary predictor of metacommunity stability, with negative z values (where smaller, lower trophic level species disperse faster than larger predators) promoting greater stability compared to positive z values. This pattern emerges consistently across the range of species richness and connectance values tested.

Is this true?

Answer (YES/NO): NO